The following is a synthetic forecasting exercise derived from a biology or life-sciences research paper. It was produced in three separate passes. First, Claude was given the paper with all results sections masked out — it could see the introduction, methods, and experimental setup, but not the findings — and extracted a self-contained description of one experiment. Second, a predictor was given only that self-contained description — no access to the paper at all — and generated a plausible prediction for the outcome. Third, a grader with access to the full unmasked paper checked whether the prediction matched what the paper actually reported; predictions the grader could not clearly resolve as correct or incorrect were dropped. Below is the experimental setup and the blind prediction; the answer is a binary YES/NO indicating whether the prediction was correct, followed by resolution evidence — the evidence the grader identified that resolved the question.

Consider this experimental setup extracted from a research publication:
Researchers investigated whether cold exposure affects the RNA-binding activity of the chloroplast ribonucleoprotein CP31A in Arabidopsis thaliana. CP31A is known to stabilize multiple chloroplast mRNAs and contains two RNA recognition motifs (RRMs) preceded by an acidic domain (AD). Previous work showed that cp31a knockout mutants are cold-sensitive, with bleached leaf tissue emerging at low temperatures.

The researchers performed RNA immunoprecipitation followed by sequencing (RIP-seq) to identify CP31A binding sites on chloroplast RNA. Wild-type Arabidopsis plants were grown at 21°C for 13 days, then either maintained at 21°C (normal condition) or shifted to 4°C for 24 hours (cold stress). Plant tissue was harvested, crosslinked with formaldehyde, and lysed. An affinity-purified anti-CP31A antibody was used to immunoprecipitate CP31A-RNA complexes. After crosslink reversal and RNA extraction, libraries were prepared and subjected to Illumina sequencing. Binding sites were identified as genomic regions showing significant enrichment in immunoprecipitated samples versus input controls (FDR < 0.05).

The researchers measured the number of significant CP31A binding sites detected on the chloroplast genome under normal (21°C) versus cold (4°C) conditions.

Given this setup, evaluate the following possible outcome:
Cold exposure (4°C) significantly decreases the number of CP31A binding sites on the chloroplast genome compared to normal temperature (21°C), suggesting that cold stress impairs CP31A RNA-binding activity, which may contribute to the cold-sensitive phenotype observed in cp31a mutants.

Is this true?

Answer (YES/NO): NO